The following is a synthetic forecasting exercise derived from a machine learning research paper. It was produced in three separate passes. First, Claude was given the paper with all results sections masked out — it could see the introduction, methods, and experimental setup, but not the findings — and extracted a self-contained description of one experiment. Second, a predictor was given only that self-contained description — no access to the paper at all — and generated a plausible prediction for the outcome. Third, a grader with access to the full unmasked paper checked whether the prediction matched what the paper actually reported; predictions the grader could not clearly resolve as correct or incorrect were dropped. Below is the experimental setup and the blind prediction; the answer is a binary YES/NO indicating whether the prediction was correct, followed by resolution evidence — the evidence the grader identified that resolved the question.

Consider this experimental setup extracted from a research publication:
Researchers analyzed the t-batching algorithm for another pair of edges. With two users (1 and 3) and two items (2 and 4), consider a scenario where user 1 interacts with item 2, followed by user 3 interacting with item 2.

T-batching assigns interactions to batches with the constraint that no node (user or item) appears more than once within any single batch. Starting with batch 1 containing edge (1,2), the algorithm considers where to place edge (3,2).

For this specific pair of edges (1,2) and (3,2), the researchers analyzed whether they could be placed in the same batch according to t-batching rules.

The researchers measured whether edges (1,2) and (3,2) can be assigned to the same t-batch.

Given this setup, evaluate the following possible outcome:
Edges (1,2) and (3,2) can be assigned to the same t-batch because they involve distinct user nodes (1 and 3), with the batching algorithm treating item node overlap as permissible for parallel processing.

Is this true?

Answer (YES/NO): NO